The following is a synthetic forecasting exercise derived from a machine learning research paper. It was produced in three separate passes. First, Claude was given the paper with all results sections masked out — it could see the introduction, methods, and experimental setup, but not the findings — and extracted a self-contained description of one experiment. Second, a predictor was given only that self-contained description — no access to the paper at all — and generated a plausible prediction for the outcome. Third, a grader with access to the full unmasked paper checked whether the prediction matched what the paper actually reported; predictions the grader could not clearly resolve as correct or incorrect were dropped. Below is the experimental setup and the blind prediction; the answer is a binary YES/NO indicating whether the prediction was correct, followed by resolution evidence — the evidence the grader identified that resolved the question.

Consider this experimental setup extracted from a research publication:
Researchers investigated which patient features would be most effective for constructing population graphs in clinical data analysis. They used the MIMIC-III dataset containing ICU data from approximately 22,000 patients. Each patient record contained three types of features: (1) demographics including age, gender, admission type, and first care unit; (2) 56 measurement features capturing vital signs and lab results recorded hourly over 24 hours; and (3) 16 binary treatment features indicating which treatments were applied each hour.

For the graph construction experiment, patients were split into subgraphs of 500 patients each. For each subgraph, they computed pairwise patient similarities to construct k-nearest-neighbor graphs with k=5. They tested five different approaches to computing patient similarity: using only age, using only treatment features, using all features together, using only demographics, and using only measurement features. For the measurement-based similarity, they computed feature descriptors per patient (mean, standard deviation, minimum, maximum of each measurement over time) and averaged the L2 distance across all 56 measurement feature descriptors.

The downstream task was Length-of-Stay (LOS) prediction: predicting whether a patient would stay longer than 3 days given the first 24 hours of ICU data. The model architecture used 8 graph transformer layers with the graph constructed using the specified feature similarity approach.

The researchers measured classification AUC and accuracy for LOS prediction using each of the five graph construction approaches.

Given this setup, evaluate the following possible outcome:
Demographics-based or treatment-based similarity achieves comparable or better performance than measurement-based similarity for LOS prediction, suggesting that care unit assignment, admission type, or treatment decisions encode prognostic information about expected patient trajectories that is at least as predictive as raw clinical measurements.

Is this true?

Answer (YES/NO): NO